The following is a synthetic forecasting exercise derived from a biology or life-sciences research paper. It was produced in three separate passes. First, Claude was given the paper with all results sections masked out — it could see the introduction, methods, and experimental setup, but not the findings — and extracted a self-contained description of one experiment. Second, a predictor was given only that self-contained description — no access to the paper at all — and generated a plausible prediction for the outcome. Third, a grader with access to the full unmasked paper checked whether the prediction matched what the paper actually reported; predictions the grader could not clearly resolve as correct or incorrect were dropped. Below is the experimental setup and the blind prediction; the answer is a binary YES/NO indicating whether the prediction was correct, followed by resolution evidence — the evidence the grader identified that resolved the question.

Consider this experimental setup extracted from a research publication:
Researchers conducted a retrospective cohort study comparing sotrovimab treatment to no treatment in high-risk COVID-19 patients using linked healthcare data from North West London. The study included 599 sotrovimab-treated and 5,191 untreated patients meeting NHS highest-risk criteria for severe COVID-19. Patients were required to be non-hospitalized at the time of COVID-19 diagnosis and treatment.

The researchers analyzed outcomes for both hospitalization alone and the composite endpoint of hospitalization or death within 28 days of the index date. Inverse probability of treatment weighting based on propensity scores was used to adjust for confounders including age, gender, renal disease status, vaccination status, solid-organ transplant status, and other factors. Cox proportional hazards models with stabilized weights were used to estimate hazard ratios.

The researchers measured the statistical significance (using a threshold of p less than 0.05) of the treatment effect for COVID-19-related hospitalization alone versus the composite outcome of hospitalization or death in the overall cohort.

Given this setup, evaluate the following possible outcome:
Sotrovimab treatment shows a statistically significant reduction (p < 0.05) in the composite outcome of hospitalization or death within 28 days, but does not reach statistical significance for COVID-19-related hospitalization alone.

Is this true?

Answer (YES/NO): NO